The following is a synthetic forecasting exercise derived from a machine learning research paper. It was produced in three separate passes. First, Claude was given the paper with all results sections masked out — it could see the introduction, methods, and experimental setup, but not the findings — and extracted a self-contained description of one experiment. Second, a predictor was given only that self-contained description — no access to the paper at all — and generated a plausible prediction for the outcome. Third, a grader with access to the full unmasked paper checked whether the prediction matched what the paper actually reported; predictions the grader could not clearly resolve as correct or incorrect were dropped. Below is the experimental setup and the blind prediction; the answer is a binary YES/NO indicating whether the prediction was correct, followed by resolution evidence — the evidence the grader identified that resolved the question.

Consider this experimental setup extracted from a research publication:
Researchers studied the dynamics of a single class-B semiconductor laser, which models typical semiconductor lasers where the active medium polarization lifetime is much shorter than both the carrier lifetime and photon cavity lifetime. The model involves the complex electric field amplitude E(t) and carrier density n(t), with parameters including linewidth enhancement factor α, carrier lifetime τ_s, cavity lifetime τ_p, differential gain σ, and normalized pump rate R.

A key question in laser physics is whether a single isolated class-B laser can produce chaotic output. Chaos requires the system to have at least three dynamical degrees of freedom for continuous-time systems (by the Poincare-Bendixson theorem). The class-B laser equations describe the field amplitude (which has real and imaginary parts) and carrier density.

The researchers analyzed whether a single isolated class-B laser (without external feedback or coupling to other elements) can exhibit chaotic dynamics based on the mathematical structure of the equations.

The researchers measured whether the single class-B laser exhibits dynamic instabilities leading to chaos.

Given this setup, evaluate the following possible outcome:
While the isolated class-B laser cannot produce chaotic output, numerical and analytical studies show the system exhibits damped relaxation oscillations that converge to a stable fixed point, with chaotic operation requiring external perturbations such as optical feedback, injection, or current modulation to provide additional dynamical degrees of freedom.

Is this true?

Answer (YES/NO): YES